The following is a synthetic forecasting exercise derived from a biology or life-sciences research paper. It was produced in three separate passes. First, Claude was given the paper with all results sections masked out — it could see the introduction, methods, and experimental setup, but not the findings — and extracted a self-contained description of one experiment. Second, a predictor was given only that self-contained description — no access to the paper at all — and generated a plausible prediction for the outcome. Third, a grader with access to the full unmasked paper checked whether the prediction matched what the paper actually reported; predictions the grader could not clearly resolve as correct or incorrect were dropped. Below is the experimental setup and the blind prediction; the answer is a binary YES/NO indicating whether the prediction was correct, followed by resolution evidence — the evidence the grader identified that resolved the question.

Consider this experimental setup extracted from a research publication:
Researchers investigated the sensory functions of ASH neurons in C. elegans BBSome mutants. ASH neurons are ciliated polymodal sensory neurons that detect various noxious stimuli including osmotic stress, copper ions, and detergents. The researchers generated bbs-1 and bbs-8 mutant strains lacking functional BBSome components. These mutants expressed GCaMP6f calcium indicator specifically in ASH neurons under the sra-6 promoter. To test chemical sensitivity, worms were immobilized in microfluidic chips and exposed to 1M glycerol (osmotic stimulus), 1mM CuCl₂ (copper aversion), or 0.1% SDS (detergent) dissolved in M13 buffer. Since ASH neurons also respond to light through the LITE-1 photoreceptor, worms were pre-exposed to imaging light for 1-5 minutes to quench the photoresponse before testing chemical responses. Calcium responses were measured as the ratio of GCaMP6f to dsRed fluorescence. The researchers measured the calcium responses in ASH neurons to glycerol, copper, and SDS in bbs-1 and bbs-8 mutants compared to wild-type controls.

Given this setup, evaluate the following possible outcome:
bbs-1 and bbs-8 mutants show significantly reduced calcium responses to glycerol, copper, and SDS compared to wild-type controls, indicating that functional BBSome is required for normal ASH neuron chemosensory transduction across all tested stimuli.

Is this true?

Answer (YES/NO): NO